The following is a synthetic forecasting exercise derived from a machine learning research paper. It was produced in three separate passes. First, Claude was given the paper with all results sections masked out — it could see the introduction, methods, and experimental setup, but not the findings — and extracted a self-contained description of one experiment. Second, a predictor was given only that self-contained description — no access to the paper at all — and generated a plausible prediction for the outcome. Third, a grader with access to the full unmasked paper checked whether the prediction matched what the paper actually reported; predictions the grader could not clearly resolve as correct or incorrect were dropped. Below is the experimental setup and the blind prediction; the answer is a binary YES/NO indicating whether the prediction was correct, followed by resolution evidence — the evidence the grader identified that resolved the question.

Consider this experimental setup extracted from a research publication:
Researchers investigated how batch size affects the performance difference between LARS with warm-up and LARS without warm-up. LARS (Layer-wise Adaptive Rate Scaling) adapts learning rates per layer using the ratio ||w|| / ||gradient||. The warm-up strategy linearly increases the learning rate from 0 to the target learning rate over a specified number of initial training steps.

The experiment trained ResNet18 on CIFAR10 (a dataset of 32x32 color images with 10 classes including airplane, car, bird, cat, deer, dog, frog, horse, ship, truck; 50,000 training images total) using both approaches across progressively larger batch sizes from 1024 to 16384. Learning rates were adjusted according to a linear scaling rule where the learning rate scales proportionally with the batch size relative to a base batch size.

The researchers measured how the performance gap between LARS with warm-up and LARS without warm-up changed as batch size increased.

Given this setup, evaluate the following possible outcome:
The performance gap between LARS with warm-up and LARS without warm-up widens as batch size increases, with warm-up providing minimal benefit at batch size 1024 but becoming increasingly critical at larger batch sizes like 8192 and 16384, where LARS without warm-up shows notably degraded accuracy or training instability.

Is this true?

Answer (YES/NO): YES